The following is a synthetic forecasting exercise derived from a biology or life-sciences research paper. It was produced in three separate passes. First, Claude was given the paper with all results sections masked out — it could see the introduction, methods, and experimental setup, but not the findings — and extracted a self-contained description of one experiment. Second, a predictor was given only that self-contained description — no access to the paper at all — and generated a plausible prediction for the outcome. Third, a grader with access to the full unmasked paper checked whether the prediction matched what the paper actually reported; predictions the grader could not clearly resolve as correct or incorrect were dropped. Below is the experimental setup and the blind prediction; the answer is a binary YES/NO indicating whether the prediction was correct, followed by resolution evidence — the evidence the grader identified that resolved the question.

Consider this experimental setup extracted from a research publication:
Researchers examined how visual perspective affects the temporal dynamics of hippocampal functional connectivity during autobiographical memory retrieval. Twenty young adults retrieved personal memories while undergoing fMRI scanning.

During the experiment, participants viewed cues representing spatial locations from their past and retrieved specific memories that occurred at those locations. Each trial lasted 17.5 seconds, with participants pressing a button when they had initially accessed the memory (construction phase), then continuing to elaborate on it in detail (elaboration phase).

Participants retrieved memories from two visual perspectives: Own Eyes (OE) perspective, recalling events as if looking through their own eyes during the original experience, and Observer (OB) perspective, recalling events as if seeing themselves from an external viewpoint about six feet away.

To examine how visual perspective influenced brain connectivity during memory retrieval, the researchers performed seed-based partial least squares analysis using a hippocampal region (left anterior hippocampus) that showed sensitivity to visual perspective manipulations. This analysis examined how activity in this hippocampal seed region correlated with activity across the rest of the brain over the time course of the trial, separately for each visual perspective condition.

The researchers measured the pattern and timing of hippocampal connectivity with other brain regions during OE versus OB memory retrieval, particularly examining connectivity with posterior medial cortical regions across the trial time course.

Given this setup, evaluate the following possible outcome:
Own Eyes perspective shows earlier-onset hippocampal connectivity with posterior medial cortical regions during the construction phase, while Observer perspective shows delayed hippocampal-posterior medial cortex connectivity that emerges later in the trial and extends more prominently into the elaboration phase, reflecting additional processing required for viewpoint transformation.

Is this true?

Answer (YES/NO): NO